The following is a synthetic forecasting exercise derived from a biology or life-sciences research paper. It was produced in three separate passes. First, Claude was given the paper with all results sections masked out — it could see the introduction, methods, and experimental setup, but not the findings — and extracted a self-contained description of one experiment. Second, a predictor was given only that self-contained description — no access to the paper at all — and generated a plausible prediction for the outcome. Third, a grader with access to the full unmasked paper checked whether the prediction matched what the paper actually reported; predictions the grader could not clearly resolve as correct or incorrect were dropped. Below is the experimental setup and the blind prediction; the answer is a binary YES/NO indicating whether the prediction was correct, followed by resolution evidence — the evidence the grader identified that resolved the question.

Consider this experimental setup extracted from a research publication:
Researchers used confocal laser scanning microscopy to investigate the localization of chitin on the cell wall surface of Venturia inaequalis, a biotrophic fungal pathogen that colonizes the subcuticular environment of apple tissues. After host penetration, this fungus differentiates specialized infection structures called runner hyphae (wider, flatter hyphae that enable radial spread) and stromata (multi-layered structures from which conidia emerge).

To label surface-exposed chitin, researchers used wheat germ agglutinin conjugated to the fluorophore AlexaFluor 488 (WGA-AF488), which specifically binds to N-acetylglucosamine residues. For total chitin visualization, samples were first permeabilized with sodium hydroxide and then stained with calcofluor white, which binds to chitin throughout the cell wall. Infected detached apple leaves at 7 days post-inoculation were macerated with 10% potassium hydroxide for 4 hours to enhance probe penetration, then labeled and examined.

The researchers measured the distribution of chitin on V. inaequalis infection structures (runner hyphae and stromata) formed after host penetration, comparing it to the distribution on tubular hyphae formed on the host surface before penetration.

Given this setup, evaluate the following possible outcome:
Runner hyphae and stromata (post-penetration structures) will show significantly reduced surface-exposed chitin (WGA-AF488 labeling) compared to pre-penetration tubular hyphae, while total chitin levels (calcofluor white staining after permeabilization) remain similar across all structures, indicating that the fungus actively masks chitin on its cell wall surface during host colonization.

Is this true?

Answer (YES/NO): NO